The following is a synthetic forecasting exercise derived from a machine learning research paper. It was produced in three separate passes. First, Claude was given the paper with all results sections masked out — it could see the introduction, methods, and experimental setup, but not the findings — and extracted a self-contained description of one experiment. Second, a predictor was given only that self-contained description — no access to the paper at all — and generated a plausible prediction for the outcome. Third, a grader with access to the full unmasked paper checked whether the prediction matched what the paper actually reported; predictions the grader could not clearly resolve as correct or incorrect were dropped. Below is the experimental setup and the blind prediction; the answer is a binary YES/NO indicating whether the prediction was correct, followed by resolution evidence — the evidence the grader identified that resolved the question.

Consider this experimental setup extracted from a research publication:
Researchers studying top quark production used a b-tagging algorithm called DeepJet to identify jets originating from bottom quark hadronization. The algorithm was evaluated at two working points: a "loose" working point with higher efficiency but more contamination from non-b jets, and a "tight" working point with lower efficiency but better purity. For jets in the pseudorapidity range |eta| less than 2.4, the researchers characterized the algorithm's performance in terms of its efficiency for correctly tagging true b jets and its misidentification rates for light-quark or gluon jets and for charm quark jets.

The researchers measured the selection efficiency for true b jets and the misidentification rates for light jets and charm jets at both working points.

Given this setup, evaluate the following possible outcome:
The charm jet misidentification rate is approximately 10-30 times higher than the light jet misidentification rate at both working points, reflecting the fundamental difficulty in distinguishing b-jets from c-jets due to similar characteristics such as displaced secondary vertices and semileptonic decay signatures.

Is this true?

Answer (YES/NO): NO